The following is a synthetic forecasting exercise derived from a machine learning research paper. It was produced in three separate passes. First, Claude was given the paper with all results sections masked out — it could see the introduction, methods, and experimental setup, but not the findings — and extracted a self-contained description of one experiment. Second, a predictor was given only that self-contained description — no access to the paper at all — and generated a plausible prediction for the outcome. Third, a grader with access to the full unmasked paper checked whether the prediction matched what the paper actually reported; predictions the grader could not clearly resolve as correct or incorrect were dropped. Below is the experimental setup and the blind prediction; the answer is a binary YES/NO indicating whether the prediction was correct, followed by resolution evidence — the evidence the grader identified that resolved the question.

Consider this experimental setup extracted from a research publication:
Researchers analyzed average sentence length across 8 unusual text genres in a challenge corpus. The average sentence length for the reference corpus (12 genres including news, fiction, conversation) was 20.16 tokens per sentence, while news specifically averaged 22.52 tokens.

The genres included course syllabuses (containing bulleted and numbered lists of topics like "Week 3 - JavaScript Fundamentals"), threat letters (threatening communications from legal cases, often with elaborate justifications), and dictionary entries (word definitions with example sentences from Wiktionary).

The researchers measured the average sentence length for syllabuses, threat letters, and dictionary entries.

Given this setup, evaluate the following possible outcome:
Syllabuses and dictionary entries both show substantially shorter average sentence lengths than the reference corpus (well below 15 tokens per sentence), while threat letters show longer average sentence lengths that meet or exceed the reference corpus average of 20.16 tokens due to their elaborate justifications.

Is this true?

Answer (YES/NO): YES